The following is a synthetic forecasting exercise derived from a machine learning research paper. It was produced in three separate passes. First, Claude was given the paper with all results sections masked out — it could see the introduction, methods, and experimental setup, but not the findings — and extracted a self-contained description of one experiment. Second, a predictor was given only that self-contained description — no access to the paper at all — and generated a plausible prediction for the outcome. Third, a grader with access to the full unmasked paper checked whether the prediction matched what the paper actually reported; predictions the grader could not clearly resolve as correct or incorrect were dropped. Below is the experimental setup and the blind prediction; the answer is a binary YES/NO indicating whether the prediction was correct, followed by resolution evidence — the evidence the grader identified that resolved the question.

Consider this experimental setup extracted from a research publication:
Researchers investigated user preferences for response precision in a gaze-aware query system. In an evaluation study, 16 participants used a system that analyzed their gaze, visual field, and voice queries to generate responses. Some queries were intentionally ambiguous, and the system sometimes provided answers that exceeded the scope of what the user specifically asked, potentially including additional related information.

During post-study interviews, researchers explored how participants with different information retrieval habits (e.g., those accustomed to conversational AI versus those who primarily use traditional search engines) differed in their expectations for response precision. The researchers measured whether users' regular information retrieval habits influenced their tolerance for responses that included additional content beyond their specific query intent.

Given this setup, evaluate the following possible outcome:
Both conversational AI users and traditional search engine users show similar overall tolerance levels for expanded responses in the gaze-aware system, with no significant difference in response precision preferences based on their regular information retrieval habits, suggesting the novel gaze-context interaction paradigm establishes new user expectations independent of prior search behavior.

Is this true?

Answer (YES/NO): NO